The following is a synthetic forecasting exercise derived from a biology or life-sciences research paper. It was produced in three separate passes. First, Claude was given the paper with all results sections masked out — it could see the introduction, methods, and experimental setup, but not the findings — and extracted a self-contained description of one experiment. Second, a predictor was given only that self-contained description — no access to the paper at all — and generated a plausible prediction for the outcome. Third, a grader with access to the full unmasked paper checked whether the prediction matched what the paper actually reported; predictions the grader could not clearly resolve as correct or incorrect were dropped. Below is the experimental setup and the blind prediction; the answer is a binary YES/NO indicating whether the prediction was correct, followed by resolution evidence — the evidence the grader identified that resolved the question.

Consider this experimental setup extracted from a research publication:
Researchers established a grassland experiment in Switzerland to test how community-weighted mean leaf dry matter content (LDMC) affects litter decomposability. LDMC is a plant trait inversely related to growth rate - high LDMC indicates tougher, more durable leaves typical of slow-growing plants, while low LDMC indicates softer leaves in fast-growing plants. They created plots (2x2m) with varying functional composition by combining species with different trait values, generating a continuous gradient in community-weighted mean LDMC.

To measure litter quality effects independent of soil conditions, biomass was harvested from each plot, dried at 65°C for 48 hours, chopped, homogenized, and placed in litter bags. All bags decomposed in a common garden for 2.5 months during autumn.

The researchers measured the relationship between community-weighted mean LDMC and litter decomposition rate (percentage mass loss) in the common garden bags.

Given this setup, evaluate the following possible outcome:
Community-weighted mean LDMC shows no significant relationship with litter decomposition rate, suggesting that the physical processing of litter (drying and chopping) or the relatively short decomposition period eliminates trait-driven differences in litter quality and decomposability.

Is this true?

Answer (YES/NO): NO